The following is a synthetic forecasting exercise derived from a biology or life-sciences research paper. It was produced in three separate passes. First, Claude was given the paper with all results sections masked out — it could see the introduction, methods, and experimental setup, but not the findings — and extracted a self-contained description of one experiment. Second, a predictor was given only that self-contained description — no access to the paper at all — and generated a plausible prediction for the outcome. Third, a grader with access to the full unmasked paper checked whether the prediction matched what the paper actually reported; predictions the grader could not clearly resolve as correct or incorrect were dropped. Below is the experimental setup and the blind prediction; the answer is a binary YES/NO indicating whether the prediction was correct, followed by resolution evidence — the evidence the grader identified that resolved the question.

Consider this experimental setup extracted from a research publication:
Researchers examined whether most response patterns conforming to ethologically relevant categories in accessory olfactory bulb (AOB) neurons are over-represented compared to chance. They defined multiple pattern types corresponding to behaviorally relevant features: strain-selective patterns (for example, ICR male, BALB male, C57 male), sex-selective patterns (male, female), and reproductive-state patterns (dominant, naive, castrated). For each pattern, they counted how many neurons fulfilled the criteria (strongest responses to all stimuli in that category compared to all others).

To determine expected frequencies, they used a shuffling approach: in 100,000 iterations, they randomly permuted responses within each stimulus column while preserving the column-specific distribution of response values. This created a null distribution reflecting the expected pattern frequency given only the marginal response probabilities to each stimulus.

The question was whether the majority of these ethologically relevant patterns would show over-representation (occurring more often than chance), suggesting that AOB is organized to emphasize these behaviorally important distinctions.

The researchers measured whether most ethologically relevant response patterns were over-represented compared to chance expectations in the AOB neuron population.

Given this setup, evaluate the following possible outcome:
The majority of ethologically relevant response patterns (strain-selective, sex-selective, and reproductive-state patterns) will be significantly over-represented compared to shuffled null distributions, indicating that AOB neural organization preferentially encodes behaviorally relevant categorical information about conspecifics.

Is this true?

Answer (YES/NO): NO